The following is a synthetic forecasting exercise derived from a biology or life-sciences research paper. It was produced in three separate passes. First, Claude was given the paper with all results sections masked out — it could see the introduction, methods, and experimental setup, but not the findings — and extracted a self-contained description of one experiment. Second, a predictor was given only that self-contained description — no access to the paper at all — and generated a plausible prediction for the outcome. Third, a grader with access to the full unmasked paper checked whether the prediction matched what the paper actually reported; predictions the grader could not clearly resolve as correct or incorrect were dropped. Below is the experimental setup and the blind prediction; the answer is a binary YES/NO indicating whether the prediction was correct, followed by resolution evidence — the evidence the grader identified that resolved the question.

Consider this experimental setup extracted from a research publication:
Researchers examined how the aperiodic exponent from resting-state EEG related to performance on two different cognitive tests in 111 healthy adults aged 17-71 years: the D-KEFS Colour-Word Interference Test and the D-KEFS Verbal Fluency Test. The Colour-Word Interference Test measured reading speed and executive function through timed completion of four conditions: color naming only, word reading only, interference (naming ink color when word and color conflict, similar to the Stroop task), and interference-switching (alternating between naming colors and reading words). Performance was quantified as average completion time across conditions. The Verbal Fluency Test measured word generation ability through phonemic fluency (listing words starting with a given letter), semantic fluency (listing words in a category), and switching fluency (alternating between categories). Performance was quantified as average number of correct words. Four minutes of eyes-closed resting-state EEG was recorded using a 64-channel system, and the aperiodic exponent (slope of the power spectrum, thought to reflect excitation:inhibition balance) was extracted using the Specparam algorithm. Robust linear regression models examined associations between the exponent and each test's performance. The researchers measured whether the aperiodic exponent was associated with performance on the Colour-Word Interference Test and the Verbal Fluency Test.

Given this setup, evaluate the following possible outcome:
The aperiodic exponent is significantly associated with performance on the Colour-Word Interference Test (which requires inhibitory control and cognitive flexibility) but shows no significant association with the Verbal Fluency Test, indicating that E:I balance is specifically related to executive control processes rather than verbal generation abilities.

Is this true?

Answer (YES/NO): NO